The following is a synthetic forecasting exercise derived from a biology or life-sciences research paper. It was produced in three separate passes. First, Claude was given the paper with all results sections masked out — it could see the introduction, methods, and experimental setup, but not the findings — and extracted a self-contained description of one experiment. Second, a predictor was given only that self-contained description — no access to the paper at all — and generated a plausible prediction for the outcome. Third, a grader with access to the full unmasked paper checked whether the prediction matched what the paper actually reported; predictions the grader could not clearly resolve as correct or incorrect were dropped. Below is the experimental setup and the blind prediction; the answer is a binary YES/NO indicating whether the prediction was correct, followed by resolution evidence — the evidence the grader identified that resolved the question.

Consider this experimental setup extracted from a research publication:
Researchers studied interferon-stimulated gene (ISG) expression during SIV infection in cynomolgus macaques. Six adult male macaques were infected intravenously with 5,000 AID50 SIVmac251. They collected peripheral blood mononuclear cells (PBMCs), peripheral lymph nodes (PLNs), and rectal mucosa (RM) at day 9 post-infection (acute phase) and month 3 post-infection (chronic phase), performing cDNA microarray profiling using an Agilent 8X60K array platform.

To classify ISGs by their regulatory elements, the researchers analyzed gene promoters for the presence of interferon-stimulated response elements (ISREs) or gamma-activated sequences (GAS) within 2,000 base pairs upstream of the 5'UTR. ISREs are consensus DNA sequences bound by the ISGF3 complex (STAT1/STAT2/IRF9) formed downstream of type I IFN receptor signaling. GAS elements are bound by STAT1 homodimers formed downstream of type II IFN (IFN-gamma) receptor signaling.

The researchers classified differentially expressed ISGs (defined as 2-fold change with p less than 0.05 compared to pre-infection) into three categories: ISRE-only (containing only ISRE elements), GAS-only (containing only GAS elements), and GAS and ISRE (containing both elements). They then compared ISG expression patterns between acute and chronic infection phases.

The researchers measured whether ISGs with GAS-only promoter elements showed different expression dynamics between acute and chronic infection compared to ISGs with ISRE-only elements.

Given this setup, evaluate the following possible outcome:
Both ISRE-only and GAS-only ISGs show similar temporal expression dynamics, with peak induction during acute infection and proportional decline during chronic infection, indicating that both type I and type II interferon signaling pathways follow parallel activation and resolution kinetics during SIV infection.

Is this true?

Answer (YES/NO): NO